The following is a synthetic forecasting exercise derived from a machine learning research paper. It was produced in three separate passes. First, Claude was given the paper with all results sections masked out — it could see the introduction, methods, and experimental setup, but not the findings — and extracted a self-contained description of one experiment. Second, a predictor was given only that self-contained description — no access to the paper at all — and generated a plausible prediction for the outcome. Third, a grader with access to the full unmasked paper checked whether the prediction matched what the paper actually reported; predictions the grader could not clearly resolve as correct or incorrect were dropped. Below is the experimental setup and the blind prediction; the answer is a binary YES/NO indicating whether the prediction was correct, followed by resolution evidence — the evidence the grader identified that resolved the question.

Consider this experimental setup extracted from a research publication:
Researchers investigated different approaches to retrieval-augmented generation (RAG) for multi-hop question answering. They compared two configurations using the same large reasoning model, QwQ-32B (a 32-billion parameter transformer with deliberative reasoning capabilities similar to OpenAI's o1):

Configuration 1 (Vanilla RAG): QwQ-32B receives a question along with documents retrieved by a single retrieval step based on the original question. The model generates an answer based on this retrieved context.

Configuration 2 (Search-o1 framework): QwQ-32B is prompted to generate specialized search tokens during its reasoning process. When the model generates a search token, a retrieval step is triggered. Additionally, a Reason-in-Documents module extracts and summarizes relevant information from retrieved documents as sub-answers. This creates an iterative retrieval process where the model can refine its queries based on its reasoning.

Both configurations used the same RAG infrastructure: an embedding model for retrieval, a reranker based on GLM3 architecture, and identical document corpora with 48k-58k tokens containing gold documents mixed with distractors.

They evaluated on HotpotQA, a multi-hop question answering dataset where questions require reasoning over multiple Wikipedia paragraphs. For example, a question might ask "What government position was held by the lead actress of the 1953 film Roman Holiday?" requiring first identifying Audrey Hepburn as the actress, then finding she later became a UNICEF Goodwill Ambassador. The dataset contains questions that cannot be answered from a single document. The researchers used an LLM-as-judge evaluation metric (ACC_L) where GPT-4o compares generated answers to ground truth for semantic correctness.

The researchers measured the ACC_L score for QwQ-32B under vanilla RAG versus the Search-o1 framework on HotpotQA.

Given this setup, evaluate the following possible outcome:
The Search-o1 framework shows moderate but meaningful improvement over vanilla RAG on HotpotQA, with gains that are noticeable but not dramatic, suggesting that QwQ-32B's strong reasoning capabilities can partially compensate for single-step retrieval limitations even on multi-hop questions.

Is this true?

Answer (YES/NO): NO